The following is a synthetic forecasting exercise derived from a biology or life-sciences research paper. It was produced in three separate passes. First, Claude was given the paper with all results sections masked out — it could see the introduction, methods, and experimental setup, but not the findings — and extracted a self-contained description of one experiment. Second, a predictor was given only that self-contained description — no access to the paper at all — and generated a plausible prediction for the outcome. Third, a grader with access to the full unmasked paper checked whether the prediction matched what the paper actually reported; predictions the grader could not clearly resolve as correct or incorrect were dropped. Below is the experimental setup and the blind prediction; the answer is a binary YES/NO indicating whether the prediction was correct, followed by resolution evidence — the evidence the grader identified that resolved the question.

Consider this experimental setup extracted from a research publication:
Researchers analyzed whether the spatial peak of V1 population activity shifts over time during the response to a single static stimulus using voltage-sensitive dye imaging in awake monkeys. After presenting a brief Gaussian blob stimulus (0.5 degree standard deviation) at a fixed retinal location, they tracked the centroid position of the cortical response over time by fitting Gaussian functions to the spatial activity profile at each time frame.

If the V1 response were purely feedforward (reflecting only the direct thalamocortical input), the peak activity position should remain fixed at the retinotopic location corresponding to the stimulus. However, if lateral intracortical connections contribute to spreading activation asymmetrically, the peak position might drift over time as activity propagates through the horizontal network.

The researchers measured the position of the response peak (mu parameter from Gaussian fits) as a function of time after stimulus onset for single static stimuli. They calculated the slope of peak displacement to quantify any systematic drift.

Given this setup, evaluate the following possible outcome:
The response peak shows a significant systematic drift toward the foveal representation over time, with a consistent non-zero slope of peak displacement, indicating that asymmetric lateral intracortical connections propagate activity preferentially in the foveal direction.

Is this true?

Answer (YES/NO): NO